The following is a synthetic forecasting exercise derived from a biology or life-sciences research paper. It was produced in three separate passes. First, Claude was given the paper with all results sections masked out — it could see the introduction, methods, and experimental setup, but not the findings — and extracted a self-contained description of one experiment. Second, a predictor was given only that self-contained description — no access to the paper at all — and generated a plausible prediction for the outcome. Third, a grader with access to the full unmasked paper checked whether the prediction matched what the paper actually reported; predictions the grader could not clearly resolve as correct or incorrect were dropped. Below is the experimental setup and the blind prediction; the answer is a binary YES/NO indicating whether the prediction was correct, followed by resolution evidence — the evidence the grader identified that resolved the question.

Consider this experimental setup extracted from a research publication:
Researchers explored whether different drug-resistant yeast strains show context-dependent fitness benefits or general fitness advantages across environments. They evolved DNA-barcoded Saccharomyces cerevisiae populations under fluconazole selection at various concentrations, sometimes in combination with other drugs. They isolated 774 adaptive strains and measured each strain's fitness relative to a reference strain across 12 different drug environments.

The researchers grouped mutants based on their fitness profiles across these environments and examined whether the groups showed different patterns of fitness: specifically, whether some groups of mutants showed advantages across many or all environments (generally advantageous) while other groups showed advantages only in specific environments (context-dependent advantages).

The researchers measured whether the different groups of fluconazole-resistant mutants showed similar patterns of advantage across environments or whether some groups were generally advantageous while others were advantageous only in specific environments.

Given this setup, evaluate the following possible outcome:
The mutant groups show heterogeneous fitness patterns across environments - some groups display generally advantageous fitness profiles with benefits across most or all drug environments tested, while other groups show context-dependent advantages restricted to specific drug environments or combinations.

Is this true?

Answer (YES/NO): YES